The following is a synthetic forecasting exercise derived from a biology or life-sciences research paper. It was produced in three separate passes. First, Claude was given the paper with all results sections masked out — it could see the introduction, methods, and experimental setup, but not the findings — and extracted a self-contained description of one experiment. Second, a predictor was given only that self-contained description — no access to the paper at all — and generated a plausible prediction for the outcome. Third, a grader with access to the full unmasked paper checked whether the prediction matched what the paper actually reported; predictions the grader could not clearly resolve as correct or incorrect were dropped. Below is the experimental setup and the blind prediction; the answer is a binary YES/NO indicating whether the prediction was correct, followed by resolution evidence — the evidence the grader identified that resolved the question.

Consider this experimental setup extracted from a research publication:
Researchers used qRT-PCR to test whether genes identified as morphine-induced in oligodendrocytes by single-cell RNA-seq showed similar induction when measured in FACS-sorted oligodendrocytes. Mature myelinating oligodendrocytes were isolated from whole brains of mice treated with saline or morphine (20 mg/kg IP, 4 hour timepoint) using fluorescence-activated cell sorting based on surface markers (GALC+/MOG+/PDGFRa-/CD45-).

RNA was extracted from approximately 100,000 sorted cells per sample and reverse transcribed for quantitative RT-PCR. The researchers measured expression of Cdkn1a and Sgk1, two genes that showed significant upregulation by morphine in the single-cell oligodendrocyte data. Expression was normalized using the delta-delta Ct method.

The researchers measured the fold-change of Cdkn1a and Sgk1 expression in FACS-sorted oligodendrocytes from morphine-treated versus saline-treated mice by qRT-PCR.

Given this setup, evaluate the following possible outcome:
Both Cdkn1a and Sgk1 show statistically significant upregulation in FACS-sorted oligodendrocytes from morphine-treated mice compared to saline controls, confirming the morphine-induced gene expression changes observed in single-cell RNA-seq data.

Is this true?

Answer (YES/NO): YES